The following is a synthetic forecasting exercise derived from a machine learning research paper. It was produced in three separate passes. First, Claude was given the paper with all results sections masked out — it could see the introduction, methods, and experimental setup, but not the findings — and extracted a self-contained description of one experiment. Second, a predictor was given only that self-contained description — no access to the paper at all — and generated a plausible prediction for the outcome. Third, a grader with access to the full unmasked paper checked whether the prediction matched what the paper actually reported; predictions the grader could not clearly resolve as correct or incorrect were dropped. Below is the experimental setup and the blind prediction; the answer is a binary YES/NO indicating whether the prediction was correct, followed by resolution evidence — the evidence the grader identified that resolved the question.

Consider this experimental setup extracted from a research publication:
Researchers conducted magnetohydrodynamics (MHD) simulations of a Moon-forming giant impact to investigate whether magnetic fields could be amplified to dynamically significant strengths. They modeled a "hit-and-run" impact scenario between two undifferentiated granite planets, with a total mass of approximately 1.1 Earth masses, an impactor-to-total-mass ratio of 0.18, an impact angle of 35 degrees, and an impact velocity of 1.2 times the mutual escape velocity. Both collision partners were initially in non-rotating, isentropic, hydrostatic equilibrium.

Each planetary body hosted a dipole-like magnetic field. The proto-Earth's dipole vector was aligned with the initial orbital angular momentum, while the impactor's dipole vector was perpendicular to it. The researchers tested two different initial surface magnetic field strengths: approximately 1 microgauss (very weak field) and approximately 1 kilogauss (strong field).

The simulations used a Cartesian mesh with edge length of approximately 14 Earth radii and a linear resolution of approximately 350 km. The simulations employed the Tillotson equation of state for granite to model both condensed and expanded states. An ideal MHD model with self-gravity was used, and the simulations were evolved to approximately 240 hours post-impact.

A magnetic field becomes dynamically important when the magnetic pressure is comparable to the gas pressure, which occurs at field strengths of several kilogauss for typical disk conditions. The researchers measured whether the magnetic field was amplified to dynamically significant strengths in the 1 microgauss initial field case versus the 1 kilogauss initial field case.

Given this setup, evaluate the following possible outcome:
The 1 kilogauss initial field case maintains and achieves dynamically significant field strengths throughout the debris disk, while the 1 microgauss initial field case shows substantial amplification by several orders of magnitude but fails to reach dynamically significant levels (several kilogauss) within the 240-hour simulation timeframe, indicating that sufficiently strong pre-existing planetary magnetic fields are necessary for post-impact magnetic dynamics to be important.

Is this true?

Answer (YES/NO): NO